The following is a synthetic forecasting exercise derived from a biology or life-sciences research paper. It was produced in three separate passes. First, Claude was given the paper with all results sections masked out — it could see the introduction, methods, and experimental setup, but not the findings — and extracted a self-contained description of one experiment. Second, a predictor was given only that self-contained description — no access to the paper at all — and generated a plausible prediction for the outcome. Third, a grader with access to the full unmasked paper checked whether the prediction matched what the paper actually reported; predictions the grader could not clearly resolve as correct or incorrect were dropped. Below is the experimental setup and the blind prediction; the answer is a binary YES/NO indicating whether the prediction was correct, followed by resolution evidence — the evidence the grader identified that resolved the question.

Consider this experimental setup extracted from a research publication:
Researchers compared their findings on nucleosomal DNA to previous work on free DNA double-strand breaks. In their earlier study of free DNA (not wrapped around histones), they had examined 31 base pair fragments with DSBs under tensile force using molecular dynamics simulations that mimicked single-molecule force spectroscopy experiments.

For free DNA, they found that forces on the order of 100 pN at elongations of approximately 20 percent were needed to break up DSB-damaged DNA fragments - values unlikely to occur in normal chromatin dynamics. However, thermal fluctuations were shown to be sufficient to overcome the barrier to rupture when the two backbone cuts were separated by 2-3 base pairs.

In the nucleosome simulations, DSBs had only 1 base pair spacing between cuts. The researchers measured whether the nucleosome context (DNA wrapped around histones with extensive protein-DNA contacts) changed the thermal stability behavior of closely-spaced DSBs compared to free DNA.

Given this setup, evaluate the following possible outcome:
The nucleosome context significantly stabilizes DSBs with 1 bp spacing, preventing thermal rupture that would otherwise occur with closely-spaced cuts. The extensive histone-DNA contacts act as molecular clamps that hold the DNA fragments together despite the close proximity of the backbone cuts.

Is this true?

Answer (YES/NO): YES